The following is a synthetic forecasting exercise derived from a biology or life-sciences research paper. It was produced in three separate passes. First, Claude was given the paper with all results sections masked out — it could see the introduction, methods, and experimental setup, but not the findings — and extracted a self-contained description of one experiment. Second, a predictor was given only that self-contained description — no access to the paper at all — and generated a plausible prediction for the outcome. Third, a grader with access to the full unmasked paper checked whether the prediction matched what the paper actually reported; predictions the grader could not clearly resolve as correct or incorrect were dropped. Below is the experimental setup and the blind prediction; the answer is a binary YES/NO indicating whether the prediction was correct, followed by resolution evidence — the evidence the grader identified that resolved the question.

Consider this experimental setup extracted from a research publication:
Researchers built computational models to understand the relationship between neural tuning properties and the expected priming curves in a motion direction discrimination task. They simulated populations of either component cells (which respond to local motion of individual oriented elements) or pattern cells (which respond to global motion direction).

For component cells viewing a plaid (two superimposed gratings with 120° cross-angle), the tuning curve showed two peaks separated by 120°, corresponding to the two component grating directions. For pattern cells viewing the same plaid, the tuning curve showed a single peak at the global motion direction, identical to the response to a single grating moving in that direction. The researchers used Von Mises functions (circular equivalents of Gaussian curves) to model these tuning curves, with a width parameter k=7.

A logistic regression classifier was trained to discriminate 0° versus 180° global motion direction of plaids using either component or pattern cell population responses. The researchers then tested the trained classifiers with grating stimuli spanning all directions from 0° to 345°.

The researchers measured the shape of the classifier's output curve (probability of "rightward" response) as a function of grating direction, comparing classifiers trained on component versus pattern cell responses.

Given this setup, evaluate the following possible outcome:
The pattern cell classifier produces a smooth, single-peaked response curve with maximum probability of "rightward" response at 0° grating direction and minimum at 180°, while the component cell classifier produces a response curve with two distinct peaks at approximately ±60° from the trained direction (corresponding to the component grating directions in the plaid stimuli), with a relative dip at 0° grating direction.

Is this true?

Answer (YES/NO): YES